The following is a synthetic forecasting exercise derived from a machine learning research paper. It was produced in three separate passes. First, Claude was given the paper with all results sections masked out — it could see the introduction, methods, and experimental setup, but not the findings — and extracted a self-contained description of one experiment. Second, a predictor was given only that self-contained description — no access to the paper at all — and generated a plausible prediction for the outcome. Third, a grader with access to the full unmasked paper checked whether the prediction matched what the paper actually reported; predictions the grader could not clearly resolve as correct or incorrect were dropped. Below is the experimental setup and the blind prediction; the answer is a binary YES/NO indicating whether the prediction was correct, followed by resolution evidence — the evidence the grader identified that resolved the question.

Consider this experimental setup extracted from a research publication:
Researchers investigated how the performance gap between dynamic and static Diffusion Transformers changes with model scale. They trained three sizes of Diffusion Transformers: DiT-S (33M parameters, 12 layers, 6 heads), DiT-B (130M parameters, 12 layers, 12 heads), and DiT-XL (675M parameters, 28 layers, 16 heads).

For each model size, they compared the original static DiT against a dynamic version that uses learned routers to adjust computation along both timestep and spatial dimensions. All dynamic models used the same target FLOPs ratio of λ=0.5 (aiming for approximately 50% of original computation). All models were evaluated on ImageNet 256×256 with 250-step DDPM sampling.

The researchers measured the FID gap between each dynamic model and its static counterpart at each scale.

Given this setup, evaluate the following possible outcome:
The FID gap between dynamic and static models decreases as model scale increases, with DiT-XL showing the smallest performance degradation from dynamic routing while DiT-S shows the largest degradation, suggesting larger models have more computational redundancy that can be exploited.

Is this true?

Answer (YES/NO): YES